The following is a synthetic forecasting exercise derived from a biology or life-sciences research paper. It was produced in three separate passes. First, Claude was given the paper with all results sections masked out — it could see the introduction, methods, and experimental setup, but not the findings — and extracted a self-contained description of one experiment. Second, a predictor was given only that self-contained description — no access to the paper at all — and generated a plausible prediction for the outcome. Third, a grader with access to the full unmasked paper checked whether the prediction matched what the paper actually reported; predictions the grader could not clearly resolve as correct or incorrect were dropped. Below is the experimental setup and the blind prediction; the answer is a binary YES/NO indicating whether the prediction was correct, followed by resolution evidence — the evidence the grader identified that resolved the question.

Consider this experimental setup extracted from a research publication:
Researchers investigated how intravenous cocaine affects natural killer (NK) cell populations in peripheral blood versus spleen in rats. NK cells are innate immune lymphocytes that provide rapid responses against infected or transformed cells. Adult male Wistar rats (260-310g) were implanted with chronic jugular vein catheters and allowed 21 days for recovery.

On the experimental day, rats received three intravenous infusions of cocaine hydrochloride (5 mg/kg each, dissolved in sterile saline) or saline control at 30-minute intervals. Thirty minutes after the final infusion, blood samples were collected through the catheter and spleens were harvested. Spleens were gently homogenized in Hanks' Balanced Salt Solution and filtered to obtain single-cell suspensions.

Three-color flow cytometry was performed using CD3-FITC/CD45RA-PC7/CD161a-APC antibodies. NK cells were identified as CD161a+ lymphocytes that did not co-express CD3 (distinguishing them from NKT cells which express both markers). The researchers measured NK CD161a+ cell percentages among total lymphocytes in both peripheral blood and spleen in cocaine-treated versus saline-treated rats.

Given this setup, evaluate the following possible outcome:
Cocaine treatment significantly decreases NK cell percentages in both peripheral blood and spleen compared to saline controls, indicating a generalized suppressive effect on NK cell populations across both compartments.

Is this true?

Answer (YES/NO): NO